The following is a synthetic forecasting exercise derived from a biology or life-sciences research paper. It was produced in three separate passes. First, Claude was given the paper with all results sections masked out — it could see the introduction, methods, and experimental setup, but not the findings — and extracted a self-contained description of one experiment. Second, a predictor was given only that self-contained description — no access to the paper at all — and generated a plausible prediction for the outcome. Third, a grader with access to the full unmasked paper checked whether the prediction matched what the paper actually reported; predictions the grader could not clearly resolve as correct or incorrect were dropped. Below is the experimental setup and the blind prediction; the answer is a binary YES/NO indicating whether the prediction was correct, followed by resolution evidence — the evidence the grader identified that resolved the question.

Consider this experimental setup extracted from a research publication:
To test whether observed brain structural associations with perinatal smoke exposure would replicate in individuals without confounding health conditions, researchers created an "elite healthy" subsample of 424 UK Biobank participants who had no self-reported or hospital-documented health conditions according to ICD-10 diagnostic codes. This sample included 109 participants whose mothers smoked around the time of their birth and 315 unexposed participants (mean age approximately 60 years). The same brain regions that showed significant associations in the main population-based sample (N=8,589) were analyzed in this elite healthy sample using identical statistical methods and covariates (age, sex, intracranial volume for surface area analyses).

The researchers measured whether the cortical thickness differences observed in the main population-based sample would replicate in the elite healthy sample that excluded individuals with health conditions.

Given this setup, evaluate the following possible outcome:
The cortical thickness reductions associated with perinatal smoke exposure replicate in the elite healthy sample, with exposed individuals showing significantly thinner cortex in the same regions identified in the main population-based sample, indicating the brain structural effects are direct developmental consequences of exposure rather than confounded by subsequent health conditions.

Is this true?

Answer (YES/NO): NO